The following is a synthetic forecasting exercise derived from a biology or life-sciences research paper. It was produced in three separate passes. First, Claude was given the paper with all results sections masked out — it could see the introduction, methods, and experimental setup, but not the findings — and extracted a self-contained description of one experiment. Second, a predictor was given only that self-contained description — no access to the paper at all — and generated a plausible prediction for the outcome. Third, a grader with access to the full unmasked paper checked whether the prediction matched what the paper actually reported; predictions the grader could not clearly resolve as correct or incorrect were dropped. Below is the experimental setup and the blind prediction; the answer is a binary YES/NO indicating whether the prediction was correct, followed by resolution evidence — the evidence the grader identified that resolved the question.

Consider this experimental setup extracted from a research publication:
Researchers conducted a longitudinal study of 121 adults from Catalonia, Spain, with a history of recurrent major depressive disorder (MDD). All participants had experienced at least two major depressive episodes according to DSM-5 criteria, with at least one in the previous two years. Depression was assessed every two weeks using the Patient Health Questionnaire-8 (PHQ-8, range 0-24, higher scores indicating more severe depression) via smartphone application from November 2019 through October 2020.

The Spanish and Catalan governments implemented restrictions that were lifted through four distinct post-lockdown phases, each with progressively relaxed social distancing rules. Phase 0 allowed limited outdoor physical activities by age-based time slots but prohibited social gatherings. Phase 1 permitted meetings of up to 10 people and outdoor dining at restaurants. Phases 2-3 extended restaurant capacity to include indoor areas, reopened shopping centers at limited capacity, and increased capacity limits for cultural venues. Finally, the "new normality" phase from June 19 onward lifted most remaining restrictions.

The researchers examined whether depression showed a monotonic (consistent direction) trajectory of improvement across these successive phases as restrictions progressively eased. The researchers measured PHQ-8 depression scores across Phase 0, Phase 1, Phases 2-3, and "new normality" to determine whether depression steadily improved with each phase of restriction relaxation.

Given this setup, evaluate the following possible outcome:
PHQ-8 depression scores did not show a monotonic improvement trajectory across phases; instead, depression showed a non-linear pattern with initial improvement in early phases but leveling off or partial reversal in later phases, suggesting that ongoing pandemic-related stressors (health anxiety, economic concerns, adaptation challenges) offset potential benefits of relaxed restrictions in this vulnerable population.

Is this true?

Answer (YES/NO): NO